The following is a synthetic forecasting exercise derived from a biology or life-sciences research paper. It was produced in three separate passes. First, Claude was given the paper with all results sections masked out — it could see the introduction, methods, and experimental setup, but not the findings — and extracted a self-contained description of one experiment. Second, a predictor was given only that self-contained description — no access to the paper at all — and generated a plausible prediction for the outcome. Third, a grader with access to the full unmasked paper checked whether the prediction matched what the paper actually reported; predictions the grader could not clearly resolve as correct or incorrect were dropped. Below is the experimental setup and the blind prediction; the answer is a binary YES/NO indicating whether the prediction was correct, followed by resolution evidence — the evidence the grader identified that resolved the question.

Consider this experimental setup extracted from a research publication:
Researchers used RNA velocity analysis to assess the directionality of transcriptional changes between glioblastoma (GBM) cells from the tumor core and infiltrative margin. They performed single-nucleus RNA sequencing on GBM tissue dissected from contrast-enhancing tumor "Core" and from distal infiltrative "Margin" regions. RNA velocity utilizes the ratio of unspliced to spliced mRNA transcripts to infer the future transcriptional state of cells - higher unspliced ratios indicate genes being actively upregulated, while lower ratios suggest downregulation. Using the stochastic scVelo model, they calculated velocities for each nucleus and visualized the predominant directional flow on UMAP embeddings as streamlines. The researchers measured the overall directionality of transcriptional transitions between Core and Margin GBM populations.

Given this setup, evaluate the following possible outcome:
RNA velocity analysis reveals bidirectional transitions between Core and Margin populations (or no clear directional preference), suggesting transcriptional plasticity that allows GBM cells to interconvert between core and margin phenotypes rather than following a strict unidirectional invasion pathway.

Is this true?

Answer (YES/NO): NO